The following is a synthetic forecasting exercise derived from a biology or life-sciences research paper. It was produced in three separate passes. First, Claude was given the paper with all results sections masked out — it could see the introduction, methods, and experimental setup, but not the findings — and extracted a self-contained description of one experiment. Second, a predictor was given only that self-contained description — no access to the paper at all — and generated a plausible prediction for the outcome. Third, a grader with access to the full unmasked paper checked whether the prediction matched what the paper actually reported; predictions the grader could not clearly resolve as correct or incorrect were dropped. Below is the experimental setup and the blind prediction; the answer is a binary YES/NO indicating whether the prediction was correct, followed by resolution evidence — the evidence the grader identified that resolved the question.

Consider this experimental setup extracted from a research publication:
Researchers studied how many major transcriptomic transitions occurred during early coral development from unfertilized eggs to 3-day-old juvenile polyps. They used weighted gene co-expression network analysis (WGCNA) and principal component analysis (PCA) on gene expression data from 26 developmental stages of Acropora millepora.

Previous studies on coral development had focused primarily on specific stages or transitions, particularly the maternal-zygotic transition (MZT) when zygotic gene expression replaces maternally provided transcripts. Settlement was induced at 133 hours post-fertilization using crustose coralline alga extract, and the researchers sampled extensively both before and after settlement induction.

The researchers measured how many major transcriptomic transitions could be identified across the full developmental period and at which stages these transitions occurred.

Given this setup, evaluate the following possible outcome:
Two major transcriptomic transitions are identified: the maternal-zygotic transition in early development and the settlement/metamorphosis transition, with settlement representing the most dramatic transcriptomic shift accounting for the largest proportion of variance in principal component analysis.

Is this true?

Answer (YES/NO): NO